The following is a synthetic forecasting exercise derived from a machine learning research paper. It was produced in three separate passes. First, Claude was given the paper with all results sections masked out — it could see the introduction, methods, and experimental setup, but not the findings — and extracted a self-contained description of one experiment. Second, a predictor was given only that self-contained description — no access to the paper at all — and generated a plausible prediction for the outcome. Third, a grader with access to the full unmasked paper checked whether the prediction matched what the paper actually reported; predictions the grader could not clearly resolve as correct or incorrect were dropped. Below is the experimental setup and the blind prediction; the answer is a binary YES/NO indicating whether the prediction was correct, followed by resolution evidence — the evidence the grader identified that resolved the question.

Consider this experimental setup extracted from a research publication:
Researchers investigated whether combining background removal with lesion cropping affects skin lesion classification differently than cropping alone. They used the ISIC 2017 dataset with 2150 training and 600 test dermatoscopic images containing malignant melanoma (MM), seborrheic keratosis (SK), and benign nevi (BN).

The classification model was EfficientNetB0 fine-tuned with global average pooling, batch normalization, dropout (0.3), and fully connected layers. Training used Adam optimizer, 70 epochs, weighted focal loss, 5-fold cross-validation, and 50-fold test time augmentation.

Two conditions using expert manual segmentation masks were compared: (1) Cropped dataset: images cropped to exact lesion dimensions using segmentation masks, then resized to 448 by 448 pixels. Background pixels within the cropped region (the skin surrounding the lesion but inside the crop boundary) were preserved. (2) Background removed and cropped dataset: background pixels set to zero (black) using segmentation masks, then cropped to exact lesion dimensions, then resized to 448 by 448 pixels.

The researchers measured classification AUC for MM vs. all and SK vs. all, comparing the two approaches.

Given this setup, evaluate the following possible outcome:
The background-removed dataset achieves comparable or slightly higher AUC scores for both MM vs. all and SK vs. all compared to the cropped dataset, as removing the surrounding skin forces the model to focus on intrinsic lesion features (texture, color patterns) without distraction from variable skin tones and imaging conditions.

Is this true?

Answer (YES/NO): NO